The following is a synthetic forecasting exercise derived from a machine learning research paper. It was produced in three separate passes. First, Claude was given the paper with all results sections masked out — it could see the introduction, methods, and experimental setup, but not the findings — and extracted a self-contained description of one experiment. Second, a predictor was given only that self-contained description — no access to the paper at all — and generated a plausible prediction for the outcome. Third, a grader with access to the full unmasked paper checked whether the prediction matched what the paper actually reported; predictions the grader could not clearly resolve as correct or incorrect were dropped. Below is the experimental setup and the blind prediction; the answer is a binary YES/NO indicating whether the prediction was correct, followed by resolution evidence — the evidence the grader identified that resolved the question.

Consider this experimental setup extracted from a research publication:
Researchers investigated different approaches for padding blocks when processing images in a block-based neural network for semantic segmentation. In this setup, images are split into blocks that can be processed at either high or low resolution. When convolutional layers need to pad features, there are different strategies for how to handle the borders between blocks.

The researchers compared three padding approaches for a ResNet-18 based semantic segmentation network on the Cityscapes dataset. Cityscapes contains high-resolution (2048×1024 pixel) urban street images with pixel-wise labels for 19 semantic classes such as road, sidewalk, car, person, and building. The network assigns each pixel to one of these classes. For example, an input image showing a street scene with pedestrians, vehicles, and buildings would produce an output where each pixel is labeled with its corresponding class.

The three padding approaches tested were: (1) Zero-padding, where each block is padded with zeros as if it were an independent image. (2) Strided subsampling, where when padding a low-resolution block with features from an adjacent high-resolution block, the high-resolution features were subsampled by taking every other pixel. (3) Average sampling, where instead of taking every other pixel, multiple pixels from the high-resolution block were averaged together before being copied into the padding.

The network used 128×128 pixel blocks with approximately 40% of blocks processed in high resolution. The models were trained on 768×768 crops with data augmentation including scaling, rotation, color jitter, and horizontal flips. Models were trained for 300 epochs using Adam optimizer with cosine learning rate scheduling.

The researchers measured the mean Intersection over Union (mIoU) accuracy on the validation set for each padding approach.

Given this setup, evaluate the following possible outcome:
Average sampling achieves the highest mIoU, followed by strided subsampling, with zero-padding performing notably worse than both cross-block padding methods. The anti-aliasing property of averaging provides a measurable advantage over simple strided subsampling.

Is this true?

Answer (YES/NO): YES